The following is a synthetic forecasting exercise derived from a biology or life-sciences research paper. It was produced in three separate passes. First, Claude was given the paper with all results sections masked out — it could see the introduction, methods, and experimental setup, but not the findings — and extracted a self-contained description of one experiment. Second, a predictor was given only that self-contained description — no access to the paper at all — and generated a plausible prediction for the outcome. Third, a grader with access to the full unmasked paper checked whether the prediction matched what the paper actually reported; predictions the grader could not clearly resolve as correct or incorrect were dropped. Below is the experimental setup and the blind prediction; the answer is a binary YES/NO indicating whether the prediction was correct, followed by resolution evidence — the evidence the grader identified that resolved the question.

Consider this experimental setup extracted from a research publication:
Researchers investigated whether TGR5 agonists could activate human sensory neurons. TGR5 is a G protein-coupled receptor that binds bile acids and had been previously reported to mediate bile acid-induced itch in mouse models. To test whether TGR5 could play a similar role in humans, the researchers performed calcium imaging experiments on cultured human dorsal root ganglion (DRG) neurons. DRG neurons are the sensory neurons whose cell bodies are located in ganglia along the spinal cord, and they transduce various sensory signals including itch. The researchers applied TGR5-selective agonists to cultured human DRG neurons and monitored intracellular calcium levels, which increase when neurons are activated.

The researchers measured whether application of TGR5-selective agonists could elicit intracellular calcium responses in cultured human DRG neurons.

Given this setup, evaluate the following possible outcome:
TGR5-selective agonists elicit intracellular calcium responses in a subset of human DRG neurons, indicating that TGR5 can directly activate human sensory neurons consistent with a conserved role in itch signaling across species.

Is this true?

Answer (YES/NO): NO